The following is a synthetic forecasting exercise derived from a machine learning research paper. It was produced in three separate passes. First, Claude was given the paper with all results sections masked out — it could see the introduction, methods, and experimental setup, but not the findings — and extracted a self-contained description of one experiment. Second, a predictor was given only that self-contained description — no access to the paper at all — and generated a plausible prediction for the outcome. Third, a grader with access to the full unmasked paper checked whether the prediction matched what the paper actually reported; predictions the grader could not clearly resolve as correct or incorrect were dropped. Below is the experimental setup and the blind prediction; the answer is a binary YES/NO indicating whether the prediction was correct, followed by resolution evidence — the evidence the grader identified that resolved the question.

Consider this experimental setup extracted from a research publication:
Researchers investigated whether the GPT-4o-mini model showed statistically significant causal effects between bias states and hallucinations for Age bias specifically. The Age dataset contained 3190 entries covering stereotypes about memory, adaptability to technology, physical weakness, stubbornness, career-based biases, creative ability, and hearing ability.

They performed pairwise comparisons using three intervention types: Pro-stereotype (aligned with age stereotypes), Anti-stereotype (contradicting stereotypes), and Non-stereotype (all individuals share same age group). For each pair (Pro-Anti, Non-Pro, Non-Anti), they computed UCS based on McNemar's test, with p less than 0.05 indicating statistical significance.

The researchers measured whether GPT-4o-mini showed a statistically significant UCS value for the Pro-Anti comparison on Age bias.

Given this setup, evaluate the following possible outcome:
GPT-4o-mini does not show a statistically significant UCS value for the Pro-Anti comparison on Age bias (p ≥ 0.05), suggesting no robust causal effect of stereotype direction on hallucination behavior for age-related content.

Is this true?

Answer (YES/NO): YES